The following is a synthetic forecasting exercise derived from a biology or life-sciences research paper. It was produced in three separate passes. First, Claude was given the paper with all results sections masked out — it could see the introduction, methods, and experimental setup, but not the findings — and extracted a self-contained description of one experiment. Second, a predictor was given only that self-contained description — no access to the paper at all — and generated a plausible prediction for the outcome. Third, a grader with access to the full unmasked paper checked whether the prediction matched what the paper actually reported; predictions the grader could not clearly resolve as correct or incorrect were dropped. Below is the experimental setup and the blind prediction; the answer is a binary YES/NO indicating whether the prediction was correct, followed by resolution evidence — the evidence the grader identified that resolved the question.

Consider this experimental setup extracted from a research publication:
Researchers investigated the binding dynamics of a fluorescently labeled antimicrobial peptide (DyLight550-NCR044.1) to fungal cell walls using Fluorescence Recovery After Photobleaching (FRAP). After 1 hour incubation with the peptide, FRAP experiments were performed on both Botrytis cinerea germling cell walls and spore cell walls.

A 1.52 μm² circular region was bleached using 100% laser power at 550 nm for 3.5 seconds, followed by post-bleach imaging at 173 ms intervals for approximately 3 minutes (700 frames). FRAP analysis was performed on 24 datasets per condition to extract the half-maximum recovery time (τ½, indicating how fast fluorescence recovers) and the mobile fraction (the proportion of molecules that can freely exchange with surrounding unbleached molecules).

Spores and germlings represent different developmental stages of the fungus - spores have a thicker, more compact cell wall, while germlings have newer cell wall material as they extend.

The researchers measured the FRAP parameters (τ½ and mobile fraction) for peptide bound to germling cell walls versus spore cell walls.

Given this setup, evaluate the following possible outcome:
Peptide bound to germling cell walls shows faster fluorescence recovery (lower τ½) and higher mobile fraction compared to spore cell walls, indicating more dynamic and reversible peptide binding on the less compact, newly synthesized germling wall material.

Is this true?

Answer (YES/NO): YES